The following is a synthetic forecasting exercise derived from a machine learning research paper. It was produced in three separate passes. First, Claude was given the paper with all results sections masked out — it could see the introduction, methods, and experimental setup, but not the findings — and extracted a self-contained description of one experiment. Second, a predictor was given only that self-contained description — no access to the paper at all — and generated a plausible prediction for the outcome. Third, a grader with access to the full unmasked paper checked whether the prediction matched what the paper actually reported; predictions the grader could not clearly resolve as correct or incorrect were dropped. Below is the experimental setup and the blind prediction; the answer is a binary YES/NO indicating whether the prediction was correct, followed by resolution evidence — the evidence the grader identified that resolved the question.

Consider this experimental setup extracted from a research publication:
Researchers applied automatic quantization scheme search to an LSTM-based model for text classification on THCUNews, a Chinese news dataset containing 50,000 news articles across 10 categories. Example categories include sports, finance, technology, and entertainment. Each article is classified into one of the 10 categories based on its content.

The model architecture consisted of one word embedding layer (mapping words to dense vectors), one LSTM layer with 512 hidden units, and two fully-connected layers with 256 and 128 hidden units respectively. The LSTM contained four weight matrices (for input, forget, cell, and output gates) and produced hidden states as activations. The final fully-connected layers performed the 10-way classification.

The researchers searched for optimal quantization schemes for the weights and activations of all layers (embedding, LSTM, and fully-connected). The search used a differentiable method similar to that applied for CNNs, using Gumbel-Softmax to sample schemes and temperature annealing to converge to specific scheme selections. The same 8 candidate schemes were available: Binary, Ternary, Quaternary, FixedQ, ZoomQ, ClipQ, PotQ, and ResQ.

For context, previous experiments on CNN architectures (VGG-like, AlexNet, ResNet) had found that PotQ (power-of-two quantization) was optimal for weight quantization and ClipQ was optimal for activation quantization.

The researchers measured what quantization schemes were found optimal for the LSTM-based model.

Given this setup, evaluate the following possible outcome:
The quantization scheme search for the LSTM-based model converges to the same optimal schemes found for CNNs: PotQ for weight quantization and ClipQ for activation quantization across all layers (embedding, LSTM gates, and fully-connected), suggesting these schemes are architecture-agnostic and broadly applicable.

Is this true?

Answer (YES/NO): NO